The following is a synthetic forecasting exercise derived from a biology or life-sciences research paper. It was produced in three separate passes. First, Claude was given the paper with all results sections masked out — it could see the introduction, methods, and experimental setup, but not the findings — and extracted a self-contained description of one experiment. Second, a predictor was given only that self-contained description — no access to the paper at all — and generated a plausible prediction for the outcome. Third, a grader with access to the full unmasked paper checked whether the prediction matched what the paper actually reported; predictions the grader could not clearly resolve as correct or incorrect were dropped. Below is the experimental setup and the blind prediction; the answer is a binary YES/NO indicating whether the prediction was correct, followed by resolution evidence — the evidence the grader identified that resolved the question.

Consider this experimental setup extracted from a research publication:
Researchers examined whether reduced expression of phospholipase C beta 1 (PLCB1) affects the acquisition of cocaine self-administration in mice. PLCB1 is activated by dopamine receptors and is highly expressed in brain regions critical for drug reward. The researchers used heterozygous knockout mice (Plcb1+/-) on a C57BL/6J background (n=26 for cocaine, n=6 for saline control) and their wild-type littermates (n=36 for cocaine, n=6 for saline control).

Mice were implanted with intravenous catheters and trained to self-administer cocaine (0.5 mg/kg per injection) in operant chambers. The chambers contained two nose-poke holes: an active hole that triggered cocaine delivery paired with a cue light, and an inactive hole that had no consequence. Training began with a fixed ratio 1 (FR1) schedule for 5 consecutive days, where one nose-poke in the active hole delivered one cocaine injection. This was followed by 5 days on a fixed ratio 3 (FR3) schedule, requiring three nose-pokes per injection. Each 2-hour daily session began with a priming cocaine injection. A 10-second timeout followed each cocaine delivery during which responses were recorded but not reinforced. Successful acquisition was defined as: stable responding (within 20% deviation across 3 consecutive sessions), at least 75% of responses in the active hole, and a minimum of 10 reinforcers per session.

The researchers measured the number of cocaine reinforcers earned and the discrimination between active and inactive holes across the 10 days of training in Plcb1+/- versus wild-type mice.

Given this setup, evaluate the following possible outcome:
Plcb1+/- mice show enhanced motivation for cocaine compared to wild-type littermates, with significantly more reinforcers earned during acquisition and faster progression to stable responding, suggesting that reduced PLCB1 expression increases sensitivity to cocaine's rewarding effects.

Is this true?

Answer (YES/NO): NO